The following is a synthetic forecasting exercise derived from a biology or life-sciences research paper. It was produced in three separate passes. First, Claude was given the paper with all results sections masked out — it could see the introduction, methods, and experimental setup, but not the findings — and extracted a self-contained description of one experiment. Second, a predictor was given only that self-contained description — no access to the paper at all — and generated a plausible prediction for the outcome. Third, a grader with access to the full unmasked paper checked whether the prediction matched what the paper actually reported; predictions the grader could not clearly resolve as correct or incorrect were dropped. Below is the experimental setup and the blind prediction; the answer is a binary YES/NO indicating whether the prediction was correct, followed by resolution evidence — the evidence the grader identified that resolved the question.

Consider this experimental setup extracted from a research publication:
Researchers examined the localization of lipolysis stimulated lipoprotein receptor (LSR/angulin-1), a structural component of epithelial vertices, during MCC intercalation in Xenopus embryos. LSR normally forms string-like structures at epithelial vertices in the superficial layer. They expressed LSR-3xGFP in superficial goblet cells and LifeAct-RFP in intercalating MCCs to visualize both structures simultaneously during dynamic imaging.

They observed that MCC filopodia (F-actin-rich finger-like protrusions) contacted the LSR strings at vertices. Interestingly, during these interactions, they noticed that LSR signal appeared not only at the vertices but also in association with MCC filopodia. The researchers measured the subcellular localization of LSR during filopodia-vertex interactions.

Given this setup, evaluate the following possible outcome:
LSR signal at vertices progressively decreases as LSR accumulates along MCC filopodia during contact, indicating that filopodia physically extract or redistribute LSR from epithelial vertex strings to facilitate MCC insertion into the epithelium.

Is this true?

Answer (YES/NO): NO